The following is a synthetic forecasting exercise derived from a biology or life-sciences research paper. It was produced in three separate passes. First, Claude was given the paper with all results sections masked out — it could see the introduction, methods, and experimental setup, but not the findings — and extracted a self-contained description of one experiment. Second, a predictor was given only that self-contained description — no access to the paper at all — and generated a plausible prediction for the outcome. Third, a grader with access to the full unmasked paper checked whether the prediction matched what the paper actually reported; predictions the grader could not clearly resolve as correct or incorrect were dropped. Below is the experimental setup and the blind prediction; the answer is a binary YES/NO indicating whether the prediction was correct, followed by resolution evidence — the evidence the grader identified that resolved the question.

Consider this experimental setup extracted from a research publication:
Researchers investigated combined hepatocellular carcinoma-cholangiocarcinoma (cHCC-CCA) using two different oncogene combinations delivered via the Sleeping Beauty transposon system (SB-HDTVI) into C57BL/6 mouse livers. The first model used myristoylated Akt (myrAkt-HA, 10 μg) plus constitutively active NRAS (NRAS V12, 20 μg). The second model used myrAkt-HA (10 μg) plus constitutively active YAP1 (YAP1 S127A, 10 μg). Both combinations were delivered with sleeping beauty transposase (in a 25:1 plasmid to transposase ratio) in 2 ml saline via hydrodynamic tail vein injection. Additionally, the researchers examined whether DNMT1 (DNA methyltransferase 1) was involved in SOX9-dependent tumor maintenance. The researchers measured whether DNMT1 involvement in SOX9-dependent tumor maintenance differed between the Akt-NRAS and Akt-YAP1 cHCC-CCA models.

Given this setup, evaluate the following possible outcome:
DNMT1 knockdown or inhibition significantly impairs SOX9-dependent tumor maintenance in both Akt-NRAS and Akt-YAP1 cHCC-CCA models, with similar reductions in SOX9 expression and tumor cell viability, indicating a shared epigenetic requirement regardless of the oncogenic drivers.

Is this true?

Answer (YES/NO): NO